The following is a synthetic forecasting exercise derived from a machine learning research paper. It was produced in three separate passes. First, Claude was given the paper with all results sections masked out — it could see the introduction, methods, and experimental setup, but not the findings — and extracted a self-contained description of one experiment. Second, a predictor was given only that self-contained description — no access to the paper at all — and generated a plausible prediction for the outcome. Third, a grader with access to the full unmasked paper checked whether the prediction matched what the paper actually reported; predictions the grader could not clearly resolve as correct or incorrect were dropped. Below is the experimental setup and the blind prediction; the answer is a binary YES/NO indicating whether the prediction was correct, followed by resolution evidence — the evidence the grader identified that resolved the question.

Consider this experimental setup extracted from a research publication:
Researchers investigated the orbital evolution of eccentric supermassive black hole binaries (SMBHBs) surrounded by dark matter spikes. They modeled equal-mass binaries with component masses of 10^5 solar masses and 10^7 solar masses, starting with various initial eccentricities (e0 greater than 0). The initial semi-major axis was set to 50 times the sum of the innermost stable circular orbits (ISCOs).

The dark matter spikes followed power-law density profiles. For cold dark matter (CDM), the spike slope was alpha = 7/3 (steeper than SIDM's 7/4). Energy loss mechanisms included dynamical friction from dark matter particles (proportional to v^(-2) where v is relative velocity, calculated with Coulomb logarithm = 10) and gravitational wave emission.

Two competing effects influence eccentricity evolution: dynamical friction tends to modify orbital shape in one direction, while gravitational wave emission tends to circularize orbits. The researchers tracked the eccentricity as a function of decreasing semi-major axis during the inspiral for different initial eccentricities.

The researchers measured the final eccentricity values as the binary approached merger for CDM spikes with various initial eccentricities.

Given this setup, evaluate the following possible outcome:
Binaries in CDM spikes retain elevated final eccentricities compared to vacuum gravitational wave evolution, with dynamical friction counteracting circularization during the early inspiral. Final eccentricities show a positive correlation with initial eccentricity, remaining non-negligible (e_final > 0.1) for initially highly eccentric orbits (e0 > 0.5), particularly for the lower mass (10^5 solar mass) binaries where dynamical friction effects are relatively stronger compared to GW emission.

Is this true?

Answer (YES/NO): NO